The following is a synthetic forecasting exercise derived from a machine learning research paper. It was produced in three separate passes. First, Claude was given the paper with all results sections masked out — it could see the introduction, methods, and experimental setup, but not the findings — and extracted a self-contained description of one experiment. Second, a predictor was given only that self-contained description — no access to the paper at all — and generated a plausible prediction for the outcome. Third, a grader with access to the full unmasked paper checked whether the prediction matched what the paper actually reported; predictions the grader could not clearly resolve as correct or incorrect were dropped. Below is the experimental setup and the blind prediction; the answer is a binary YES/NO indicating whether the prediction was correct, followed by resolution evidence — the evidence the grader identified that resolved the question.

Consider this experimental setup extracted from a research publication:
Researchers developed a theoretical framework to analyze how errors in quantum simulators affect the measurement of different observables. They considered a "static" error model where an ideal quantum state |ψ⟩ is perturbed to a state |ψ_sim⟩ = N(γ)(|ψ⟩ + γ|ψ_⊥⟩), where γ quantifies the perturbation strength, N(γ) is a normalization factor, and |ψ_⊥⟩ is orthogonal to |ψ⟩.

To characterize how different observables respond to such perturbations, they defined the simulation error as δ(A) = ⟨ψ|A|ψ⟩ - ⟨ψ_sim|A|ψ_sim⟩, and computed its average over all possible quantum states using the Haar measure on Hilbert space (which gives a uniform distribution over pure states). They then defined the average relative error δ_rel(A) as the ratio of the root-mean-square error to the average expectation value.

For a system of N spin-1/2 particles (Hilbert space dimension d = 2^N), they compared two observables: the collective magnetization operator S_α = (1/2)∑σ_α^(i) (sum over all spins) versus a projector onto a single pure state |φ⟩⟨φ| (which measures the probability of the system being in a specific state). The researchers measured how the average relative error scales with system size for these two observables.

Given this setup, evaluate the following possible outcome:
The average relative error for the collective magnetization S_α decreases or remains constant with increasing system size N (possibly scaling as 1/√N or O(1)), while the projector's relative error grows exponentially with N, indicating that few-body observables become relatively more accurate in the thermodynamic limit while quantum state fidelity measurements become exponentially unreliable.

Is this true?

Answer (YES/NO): NO